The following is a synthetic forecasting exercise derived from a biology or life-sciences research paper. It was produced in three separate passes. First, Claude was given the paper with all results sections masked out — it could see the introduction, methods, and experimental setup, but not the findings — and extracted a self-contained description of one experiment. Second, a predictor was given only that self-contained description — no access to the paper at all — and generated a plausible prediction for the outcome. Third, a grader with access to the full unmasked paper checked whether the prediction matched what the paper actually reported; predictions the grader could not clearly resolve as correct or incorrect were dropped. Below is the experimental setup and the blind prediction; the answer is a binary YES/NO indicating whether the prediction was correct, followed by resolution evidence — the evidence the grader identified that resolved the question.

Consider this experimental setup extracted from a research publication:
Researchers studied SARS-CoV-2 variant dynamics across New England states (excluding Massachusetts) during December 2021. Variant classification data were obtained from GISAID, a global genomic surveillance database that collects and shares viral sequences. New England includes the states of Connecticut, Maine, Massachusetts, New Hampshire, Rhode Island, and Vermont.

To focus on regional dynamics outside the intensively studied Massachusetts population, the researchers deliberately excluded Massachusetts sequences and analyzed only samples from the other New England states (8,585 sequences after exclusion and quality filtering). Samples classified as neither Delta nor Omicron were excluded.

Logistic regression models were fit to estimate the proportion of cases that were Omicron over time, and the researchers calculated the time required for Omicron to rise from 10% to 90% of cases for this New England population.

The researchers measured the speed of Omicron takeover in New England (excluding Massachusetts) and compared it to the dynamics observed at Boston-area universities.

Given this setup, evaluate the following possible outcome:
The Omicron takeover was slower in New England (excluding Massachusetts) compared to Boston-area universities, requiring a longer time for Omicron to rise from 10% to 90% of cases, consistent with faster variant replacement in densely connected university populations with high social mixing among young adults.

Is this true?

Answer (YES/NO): YES